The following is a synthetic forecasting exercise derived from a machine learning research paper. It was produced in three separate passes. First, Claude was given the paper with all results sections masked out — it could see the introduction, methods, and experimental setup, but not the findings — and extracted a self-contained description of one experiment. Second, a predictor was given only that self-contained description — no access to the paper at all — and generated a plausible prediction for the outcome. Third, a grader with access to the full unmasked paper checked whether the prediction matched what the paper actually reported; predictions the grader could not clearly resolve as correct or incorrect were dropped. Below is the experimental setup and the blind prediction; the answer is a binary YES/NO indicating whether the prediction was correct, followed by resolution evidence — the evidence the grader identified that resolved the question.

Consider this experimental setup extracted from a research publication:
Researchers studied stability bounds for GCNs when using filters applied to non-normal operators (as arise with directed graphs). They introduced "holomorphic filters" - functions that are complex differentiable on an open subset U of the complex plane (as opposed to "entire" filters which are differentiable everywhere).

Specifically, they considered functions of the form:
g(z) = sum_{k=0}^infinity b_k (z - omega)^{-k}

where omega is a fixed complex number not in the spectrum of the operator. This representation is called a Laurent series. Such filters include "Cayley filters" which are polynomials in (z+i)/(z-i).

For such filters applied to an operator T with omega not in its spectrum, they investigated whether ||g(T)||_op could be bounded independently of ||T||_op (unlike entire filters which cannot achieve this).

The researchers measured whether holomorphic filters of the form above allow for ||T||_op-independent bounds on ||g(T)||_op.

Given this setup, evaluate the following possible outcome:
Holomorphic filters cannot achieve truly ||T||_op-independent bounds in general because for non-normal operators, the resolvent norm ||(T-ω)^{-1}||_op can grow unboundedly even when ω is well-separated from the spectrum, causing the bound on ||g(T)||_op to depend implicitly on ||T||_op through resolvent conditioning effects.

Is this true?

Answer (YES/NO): NO